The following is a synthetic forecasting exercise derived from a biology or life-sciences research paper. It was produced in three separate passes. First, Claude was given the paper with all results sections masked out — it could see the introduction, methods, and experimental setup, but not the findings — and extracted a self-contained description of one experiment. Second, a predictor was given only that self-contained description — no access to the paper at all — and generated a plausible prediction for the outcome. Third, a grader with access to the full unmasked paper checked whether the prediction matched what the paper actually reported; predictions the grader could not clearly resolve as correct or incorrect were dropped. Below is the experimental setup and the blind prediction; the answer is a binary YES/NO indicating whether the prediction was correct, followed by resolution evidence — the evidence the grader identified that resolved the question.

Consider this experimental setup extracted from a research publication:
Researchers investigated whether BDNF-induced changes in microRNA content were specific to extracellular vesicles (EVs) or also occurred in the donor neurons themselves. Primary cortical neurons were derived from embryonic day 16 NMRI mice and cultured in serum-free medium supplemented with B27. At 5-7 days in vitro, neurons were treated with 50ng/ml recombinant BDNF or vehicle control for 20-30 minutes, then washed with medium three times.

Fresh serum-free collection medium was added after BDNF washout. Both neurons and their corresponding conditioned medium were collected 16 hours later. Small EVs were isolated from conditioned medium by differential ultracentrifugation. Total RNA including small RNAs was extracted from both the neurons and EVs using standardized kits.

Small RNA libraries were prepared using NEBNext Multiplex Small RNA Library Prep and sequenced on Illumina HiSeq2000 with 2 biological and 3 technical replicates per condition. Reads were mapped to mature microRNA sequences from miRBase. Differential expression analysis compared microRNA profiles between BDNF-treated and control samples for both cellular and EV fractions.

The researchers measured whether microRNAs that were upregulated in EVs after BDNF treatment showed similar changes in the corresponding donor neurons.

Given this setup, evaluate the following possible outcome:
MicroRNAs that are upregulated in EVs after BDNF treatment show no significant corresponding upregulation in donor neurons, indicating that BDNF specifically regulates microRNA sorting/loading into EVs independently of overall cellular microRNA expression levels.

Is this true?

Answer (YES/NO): YES